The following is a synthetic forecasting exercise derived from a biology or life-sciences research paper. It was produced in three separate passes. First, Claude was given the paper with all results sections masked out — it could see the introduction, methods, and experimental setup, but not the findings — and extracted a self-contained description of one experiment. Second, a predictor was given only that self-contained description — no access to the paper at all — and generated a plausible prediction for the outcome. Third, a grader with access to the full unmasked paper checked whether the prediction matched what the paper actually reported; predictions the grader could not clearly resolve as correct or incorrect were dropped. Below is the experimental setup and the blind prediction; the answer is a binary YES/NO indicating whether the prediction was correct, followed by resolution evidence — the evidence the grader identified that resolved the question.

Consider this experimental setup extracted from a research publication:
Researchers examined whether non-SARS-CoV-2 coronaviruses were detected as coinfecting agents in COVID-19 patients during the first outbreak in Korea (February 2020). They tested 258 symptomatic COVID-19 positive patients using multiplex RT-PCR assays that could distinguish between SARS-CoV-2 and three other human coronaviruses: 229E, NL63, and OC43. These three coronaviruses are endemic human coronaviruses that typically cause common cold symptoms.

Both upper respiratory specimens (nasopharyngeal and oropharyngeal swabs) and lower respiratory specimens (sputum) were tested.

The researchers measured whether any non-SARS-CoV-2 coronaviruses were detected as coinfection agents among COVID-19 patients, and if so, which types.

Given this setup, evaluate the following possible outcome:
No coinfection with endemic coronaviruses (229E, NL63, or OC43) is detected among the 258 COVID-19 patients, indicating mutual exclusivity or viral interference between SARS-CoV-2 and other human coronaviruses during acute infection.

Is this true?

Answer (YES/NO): NO